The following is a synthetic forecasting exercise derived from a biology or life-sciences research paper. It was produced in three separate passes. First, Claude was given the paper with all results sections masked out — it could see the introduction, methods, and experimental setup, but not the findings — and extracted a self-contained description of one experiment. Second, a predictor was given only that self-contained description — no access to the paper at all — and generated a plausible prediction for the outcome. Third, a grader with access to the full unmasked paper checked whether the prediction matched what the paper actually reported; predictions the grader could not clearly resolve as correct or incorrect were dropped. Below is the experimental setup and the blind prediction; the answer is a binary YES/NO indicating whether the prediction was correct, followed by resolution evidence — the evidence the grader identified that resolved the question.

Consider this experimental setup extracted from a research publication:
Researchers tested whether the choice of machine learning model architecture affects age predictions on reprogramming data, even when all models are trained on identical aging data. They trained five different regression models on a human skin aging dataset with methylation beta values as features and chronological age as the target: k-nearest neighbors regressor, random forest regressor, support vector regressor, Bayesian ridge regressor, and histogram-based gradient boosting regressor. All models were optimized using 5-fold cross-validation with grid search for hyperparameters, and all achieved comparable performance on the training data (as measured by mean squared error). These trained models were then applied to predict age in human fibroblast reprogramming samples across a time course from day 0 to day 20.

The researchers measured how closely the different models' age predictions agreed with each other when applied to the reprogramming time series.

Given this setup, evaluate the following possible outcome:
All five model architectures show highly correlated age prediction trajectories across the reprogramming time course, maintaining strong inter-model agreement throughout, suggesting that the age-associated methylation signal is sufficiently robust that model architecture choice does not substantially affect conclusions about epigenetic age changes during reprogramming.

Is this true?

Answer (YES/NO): NO